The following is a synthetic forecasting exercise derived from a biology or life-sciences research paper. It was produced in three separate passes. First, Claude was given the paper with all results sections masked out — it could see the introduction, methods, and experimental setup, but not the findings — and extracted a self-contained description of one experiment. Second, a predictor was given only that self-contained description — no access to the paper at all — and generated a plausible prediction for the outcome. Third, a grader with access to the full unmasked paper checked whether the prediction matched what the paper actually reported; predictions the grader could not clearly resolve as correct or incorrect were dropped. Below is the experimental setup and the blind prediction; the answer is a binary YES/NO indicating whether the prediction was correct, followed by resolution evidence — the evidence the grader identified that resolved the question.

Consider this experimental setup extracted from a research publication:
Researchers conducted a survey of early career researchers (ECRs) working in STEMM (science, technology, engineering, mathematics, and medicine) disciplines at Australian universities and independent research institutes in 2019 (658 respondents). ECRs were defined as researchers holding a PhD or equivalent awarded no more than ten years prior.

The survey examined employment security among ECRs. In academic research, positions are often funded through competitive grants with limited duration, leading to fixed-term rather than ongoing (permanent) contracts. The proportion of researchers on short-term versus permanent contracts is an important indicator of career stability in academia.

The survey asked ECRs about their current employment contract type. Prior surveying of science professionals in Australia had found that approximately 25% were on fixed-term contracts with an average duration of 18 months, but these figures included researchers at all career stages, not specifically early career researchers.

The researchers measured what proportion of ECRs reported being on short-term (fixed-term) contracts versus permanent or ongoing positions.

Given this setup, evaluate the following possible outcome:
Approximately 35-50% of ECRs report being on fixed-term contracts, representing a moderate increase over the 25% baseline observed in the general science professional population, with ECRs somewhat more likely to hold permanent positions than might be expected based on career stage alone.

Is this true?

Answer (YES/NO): NO